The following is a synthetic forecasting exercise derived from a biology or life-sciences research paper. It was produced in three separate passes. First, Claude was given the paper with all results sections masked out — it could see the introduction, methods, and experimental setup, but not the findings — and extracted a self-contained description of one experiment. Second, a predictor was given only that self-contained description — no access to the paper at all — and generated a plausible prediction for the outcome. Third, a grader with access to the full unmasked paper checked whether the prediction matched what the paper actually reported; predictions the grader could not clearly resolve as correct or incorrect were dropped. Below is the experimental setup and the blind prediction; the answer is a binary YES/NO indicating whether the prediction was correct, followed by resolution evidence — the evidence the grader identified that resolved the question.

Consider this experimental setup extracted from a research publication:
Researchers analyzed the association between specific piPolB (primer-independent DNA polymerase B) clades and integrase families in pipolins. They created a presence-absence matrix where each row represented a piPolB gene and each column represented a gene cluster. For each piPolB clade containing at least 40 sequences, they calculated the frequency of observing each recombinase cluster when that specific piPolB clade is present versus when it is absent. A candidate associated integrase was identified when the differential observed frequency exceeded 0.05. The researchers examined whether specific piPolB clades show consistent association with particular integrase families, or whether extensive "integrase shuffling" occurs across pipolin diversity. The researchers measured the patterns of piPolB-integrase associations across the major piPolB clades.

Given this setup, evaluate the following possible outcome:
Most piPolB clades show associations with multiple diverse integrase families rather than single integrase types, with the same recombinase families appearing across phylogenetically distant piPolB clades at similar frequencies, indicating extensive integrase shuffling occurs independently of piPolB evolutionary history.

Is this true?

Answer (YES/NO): NO